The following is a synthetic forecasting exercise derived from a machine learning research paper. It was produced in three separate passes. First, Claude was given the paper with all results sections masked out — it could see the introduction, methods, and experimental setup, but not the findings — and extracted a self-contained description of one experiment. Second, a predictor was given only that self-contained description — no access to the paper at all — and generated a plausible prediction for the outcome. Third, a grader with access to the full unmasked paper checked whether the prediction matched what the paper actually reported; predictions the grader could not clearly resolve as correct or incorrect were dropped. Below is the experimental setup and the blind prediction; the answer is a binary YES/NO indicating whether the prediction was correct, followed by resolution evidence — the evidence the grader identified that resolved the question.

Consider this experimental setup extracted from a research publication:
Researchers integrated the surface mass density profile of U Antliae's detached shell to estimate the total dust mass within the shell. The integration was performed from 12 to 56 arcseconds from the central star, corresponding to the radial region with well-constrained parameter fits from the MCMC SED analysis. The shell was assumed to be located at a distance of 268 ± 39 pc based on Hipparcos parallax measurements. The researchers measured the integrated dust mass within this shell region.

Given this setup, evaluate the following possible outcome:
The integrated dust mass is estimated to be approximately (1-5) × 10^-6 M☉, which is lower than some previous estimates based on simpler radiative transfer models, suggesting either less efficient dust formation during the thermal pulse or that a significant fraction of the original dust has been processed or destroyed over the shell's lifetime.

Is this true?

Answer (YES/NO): NO